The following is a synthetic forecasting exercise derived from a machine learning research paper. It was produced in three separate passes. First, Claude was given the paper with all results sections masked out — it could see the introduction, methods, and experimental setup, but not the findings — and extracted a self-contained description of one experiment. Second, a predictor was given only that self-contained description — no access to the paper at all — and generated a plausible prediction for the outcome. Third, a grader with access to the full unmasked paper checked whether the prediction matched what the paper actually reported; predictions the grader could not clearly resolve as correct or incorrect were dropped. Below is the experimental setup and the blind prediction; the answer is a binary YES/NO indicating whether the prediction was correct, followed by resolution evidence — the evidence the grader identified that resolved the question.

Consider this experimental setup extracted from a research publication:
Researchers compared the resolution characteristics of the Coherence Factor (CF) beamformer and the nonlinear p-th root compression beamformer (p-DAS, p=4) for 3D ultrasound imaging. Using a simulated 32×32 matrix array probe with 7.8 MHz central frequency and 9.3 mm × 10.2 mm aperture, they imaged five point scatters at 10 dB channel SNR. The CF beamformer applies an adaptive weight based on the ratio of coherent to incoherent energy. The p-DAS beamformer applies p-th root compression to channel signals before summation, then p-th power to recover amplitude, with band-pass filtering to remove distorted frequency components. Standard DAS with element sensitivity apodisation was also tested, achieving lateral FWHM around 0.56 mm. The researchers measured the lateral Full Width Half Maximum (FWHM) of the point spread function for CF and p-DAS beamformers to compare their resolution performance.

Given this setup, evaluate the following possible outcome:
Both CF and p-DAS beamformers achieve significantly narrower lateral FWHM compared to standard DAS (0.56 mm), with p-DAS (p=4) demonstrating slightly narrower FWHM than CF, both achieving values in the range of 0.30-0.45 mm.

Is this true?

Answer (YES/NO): NO